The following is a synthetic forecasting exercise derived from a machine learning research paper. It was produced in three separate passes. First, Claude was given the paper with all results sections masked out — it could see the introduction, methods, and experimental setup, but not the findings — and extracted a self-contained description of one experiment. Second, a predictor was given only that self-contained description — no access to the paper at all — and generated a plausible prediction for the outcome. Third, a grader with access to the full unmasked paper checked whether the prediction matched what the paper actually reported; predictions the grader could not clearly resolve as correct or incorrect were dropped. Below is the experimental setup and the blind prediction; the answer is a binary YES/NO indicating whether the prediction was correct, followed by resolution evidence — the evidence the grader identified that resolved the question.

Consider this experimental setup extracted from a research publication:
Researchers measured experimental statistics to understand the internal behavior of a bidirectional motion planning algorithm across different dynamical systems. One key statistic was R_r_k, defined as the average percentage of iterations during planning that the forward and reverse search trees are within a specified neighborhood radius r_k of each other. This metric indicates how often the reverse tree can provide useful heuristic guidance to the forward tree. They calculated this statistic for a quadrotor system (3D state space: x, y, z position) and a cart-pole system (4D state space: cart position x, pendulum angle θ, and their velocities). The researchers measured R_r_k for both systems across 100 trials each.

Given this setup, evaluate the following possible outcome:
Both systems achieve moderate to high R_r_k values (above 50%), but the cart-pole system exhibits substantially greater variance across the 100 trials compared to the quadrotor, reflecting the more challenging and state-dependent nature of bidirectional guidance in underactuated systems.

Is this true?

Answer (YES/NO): NO